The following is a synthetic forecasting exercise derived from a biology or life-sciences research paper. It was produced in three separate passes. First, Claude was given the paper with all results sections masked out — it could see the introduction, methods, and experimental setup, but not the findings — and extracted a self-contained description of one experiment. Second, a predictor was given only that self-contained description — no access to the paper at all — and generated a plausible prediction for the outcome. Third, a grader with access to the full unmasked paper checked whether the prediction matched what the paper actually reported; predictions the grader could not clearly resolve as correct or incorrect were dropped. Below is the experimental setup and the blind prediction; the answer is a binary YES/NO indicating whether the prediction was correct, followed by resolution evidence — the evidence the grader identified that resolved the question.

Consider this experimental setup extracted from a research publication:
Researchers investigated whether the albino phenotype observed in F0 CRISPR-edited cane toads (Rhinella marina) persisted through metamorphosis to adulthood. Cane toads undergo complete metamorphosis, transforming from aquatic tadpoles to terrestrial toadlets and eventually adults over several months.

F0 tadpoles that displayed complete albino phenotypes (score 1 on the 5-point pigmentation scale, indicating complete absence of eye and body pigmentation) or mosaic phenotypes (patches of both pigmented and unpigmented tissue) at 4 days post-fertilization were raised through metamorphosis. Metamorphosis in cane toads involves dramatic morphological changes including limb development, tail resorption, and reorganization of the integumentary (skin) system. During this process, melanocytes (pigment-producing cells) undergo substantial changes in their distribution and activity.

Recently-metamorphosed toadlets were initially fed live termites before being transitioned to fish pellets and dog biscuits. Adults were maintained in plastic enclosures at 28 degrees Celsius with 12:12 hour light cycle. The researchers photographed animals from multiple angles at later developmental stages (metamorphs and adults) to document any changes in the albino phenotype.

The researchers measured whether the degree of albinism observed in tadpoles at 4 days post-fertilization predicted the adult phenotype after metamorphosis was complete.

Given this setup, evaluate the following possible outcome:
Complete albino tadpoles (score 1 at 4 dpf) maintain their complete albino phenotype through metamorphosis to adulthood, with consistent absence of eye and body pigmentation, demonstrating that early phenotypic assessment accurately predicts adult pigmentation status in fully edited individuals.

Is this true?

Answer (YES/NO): YES